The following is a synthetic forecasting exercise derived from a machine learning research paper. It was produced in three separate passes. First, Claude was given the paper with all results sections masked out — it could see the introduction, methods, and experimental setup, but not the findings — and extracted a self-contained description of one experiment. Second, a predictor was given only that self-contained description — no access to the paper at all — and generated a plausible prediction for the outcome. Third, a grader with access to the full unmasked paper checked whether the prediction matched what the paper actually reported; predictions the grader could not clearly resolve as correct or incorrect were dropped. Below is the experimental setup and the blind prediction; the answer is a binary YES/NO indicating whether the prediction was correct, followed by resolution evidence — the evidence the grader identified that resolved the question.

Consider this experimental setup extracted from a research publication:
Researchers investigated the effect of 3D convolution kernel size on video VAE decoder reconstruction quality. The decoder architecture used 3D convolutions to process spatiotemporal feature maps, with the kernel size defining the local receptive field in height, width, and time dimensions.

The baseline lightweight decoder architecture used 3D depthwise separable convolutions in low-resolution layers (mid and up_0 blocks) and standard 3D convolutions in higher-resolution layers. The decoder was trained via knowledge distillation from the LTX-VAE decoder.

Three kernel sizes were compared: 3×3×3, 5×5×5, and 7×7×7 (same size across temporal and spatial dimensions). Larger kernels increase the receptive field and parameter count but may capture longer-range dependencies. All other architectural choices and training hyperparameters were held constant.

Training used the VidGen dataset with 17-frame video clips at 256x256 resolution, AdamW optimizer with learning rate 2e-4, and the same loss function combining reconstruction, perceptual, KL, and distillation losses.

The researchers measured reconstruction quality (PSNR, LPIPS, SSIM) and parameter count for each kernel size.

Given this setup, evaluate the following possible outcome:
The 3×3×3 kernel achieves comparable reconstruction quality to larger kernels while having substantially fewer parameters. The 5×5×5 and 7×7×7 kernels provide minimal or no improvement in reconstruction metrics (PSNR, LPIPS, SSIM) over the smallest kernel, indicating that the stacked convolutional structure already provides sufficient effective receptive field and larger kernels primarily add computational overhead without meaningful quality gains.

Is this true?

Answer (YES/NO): NO